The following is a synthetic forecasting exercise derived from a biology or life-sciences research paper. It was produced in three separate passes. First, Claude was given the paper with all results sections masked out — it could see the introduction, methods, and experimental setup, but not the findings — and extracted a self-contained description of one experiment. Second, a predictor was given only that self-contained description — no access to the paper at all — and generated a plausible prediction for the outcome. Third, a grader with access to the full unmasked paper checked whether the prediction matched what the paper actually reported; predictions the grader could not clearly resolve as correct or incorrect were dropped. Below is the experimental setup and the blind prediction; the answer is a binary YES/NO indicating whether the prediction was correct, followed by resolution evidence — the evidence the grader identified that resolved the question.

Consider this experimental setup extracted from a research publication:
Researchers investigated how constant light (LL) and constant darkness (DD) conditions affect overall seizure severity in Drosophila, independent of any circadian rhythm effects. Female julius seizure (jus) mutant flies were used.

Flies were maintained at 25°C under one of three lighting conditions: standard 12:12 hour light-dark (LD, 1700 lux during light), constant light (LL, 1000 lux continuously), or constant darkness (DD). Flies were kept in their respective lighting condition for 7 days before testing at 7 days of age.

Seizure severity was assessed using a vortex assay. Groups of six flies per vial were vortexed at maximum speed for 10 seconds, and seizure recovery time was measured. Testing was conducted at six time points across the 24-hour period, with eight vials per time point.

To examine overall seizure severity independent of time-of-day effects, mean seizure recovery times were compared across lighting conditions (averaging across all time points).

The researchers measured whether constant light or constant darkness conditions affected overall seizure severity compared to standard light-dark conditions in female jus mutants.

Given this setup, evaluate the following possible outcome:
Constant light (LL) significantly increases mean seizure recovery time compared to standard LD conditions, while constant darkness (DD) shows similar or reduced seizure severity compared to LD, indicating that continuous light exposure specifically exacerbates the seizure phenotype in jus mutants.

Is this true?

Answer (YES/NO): NO